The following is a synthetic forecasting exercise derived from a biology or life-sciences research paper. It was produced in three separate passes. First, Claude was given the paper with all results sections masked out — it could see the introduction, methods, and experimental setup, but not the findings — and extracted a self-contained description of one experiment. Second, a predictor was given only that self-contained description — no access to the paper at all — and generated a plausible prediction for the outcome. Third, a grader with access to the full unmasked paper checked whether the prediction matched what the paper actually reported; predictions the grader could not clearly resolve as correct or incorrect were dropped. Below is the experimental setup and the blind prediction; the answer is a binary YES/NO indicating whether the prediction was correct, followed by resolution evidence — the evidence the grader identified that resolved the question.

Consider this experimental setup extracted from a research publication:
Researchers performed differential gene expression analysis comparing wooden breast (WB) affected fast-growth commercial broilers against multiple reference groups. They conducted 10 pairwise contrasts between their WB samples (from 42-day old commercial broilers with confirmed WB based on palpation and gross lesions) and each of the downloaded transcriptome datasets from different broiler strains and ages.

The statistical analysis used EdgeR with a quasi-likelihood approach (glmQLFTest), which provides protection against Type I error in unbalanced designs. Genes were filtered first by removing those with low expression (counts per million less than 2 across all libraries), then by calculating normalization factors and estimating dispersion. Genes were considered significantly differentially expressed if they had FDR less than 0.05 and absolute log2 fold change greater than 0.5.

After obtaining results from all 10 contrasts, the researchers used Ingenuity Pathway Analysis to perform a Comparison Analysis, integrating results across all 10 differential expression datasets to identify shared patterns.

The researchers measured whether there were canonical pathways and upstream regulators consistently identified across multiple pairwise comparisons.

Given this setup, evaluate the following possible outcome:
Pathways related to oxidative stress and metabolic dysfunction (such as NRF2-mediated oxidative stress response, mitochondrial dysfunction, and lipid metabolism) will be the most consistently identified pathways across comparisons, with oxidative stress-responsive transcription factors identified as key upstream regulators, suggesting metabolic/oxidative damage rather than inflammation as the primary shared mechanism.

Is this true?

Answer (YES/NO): NO